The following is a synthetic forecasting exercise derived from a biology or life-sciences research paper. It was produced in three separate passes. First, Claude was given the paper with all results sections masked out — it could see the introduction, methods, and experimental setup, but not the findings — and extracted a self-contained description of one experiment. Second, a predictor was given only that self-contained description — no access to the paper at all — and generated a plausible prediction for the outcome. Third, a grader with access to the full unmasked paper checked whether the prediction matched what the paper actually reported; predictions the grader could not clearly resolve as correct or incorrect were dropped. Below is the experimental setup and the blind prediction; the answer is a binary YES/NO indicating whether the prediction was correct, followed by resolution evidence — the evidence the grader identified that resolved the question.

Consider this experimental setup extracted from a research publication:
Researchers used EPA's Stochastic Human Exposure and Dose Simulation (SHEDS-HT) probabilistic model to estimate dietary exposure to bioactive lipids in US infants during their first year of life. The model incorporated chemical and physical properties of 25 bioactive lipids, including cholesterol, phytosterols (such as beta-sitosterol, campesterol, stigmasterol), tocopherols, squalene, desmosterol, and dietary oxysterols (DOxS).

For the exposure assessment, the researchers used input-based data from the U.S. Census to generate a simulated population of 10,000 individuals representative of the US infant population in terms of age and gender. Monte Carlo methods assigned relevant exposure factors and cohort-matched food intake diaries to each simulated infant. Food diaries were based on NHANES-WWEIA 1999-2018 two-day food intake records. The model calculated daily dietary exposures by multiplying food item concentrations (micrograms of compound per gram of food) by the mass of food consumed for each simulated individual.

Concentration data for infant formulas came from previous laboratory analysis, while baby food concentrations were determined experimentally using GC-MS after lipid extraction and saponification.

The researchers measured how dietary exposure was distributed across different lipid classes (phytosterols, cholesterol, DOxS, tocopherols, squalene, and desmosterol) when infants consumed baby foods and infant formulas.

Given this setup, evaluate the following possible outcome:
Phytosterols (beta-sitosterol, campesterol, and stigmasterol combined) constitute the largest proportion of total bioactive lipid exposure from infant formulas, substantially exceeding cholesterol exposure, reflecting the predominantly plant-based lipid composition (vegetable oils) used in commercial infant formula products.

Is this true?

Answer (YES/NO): YES